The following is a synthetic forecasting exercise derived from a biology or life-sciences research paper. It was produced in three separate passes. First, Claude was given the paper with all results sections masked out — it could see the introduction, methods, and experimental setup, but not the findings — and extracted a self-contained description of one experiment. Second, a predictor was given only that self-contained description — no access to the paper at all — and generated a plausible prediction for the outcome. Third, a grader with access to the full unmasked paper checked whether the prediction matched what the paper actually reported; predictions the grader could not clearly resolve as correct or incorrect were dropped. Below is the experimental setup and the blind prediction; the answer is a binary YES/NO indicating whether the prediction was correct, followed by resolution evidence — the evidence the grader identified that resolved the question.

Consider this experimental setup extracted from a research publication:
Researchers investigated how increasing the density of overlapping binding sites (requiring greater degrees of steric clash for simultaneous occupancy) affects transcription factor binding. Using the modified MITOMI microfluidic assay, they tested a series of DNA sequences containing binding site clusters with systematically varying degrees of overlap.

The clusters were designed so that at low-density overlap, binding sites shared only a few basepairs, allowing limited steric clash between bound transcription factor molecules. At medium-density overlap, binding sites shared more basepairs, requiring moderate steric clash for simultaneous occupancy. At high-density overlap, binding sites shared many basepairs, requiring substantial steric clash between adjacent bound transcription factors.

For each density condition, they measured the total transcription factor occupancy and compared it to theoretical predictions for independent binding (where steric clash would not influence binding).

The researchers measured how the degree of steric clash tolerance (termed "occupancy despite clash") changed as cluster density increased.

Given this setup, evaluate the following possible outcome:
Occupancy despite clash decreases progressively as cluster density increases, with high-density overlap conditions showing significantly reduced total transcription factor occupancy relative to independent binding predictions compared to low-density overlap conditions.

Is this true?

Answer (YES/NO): YES